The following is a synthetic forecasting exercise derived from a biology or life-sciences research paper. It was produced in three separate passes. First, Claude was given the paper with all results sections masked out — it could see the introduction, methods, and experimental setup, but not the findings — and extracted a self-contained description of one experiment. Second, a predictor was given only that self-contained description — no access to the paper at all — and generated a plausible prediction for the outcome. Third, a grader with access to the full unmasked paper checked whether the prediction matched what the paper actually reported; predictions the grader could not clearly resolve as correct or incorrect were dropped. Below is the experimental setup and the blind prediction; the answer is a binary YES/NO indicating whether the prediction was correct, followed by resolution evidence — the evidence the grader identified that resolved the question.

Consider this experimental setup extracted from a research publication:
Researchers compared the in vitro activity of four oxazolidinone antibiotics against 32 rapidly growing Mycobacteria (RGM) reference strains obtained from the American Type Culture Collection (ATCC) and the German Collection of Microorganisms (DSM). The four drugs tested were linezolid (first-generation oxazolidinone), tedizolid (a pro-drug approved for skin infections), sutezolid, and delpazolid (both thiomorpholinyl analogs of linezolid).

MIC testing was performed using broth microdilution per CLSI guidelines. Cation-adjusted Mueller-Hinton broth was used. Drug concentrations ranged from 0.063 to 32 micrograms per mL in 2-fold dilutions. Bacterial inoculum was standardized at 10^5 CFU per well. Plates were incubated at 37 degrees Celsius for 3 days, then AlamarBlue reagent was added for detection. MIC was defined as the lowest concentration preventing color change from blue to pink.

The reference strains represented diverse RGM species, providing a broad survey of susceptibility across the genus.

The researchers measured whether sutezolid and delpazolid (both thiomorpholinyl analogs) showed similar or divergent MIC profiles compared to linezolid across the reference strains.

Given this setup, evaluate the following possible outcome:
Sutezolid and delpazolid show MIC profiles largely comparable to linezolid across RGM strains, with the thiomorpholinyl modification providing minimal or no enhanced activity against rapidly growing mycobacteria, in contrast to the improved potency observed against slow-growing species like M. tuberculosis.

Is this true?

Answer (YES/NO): NO